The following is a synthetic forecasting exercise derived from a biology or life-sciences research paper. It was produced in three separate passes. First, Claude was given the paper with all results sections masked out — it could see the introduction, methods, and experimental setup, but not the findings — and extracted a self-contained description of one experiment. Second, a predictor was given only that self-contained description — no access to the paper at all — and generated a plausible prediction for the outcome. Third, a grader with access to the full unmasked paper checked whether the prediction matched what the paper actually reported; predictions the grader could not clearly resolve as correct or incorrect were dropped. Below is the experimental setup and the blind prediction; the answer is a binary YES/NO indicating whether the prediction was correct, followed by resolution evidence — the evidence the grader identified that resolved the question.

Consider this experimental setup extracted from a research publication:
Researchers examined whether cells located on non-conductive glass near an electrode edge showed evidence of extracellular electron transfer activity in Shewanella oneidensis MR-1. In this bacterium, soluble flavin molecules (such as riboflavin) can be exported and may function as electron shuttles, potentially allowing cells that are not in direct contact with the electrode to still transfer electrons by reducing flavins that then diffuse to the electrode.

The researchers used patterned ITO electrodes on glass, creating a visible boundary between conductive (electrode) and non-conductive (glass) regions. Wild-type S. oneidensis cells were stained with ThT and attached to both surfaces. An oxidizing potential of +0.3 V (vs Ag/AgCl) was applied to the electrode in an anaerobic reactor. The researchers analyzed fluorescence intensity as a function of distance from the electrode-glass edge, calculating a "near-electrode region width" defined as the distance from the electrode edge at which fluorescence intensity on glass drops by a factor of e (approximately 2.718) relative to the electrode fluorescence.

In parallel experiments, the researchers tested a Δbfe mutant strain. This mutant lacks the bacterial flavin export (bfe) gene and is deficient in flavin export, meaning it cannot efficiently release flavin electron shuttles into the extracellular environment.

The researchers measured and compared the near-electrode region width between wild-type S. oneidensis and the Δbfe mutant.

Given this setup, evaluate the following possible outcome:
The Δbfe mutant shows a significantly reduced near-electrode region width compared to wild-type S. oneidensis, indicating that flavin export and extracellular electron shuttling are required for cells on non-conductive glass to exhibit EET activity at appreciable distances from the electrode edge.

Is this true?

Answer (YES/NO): NO